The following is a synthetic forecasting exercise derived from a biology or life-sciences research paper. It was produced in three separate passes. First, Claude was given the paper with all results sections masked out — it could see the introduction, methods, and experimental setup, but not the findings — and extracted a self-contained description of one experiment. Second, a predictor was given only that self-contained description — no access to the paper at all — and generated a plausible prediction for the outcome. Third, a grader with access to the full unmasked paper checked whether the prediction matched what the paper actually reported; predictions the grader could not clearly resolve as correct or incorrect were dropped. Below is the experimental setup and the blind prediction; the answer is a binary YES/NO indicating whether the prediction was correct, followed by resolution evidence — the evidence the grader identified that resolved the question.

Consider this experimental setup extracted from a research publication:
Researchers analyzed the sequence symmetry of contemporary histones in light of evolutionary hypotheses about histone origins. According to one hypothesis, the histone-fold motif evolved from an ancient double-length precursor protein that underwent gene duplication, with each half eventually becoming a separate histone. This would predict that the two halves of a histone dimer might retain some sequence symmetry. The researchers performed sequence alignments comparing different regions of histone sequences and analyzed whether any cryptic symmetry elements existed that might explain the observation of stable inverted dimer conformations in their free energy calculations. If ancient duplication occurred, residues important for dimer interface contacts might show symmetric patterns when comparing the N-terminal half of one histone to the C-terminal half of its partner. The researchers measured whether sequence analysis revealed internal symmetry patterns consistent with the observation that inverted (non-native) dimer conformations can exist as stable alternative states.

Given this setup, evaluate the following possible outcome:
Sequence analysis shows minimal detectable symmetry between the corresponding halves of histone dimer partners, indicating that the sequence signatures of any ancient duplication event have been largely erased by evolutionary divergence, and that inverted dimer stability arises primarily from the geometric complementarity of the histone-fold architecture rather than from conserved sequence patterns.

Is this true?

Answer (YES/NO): NO